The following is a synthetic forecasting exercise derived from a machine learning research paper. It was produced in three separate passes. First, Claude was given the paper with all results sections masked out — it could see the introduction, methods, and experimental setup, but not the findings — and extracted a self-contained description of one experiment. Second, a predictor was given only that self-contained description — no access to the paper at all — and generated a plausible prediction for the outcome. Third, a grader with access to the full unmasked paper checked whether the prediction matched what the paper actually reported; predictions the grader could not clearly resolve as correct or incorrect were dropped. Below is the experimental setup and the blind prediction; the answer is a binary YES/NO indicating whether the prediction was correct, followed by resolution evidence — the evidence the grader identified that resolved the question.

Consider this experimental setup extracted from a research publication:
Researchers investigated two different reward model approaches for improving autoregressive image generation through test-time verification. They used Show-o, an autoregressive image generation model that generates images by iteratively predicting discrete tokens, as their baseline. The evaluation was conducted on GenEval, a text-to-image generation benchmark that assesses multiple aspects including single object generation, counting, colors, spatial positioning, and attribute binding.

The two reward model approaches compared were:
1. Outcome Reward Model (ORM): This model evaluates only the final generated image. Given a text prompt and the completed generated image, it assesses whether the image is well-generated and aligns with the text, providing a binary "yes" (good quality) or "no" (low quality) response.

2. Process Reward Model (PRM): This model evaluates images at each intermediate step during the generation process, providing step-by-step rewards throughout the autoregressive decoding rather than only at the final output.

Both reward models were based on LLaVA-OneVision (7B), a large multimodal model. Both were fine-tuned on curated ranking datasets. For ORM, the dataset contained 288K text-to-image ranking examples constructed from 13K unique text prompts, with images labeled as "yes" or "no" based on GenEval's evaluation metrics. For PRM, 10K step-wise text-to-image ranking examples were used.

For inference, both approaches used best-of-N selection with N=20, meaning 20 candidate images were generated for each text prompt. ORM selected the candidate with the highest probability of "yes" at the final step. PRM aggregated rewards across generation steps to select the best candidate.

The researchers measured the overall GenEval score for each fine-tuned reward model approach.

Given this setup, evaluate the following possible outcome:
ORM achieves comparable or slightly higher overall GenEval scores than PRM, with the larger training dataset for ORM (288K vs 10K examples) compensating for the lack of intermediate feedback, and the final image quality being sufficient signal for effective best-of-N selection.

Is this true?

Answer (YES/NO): NO